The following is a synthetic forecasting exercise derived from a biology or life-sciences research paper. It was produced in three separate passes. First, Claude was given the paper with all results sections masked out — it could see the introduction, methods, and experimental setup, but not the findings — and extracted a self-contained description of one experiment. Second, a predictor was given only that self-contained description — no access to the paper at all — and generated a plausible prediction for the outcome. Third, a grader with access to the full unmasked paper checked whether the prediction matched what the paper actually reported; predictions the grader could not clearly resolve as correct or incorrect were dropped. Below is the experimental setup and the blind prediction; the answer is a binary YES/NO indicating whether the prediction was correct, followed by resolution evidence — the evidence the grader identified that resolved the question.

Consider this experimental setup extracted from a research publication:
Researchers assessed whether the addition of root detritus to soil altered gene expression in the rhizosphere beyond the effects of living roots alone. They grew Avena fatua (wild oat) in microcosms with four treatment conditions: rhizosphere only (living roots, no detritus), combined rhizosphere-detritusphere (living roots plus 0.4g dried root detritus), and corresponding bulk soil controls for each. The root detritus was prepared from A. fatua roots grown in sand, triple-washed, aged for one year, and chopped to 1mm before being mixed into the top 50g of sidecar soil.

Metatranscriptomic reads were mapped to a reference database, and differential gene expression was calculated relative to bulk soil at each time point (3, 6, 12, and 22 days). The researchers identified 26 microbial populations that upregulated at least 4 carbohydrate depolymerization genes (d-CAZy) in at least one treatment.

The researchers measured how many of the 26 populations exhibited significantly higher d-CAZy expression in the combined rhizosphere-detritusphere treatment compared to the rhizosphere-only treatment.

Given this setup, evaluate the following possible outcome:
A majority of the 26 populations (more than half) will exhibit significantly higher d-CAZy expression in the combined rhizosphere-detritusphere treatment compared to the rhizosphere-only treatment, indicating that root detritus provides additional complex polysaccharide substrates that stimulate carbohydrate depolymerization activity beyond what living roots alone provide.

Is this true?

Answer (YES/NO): NO